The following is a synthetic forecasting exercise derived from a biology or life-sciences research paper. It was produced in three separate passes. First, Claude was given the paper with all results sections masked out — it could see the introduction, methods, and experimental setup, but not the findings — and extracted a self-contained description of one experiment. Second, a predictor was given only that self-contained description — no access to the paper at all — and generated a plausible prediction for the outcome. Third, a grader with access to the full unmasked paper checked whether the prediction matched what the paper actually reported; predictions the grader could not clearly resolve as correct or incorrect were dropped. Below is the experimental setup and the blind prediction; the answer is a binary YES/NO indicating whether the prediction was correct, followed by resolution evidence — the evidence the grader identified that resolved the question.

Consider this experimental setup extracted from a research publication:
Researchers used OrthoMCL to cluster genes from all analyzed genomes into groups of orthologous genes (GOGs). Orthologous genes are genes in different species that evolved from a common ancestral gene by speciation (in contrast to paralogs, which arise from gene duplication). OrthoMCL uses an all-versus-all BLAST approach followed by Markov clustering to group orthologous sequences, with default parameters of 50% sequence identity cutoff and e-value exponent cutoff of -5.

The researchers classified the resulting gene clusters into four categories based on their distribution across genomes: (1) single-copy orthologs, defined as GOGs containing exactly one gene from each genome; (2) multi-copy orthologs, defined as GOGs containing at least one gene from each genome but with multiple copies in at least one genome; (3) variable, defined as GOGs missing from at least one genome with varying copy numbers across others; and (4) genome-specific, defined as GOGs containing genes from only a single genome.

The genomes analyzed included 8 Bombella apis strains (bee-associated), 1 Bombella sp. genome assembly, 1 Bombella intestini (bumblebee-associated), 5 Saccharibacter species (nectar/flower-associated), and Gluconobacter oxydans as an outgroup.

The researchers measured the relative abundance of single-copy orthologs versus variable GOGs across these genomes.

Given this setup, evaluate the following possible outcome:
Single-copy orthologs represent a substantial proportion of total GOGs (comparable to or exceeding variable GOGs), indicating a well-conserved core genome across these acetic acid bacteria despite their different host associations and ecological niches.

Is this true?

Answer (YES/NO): NO